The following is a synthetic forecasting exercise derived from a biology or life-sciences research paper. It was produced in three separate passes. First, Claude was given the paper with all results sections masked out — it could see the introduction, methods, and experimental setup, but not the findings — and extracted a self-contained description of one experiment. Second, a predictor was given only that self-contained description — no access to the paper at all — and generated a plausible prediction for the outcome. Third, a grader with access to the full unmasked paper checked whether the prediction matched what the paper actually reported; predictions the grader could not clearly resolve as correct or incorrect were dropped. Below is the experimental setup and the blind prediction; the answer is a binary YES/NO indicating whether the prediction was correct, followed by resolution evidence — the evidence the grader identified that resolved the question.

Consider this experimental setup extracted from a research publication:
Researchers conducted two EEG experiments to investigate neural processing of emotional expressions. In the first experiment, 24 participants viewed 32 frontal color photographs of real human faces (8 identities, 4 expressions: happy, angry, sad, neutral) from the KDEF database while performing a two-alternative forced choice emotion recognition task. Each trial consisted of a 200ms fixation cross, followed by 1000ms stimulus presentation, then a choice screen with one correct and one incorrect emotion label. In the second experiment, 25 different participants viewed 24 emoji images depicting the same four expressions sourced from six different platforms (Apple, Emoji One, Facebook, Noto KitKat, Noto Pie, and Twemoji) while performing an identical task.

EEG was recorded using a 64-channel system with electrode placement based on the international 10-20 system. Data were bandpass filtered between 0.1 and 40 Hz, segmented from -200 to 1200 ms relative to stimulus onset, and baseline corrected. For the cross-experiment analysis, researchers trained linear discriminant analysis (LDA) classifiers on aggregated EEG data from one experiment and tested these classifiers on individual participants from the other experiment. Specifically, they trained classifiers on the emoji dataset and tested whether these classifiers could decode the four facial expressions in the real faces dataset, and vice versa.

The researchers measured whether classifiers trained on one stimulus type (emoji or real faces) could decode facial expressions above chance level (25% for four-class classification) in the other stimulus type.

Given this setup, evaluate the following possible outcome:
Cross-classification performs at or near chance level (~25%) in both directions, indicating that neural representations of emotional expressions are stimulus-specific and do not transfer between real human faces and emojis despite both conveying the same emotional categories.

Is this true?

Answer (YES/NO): NO